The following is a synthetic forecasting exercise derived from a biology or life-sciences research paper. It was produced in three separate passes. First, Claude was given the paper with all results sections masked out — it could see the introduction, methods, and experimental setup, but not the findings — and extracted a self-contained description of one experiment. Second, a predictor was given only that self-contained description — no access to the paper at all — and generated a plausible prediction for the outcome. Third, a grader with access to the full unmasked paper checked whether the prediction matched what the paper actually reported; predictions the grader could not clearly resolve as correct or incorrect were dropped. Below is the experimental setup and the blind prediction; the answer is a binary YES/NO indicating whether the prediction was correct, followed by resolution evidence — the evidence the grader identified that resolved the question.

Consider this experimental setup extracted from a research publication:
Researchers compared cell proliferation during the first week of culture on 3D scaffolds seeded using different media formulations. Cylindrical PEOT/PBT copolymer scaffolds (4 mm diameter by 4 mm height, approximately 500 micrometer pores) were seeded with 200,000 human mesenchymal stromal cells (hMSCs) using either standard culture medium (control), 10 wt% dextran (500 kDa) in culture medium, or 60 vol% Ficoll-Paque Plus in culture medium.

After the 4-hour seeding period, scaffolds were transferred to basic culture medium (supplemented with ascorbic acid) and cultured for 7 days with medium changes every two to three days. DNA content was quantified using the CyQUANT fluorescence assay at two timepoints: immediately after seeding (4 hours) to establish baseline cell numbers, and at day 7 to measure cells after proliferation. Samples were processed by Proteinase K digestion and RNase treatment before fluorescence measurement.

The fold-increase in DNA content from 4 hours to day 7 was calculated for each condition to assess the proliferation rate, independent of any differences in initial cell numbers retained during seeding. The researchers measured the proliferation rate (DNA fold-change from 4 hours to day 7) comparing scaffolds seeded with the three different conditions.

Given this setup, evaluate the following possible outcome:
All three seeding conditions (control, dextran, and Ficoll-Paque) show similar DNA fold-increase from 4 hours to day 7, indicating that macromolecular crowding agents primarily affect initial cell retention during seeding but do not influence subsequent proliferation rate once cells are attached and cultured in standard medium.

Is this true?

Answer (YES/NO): YES